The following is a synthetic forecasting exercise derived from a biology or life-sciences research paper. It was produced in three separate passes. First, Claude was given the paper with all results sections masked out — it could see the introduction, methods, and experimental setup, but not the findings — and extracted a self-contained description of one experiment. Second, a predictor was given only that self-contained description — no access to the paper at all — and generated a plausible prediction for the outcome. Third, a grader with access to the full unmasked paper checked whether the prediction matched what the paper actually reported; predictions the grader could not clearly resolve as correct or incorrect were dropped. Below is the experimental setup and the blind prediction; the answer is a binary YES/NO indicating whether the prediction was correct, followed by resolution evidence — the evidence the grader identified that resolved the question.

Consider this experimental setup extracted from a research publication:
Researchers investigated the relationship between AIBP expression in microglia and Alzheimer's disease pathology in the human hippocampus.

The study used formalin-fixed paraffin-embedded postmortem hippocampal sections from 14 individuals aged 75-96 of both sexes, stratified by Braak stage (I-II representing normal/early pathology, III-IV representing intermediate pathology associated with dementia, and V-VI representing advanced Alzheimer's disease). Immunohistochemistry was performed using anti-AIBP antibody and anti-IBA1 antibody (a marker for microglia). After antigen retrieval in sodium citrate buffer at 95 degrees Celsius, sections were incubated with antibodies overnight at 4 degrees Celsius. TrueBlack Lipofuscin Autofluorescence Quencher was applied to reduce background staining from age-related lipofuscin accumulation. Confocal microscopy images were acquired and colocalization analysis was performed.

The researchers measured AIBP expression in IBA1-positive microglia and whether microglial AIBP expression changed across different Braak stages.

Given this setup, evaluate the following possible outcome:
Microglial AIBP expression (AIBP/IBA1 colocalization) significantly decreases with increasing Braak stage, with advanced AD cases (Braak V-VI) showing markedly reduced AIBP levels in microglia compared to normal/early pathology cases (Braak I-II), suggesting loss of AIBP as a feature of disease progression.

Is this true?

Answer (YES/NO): NO